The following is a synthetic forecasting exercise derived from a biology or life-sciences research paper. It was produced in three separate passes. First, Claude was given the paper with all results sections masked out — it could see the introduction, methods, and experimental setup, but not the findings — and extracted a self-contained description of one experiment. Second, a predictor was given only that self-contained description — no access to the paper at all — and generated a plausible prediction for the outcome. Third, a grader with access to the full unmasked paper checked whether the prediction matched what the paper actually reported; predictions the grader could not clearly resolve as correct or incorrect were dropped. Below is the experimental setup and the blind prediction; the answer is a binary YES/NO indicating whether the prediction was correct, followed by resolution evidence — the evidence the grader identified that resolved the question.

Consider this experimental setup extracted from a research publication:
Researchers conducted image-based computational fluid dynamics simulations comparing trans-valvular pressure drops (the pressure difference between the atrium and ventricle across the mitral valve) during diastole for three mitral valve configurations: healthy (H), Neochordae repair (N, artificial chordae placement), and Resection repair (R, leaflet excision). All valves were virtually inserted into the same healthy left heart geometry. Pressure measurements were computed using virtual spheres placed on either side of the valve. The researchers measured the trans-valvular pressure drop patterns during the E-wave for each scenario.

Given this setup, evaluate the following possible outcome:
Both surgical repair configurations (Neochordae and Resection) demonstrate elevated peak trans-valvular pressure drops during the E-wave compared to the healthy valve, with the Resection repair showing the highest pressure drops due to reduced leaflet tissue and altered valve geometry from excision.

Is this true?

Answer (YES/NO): NO